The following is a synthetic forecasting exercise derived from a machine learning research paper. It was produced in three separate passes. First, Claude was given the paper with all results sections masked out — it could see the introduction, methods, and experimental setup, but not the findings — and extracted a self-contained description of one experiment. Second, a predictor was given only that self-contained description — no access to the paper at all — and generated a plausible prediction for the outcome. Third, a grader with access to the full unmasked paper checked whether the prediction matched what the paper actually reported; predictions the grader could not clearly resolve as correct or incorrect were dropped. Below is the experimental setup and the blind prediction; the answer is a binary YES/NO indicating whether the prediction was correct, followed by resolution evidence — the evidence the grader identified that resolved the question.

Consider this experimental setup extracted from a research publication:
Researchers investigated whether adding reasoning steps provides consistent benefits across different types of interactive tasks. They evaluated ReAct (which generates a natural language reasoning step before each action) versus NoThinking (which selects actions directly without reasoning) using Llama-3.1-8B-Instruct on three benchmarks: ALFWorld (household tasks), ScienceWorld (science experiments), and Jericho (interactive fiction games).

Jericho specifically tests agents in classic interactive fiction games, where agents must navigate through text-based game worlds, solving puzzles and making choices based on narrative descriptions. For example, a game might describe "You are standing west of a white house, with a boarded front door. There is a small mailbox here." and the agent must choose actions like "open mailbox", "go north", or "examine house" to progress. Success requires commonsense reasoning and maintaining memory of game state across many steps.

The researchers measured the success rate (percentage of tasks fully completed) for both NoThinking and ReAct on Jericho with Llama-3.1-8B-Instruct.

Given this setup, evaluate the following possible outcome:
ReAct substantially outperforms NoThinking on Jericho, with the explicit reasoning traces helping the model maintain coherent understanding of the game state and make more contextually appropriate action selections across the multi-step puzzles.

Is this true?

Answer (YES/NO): NO